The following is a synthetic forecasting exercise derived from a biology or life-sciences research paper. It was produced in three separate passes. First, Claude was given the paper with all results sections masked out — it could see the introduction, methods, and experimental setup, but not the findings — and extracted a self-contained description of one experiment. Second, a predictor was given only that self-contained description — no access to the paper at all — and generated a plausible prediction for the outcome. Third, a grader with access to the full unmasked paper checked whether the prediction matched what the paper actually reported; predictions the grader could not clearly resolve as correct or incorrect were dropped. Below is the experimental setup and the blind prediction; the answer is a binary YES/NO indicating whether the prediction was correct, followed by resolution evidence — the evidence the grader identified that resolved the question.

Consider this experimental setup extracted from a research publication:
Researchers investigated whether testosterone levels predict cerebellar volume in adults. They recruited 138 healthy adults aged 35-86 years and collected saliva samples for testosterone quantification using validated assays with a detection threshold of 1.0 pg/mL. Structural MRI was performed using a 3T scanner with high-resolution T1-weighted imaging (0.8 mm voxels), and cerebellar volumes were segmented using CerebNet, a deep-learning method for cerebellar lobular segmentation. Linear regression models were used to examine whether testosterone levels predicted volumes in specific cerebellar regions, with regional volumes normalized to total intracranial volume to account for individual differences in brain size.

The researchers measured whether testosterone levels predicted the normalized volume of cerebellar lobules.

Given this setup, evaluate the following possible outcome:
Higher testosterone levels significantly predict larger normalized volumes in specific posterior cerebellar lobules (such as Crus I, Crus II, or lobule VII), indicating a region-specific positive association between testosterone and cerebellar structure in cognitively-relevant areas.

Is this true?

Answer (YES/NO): NO